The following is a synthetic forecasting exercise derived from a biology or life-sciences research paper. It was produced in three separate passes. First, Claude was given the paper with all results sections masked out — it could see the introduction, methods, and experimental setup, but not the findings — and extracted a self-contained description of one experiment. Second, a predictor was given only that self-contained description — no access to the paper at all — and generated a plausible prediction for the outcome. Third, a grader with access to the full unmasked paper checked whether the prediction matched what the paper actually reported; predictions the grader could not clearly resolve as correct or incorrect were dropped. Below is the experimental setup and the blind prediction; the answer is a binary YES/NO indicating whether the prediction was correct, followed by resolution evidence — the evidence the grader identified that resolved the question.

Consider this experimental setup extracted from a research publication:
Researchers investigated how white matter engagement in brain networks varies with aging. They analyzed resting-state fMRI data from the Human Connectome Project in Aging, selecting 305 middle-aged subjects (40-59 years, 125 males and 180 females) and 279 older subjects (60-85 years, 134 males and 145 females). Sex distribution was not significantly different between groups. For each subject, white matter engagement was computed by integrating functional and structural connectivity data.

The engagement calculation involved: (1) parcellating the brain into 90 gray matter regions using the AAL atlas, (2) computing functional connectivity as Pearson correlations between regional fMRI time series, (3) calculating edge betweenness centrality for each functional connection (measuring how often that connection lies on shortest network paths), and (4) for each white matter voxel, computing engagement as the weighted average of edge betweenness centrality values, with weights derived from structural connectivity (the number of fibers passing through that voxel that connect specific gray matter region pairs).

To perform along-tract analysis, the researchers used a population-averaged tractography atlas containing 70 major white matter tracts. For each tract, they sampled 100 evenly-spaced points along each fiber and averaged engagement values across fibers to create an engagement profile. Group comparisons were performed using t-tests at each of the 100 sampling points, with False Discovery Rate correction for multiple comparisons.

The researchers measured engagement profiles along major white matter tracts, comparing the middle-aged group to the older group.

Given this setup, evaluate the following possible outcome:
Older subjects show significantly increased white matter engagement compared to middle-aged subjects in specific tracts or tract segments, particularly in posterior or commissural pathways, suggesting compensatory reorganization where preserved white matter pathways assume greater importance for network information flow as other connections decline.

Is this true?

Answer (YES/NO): NO